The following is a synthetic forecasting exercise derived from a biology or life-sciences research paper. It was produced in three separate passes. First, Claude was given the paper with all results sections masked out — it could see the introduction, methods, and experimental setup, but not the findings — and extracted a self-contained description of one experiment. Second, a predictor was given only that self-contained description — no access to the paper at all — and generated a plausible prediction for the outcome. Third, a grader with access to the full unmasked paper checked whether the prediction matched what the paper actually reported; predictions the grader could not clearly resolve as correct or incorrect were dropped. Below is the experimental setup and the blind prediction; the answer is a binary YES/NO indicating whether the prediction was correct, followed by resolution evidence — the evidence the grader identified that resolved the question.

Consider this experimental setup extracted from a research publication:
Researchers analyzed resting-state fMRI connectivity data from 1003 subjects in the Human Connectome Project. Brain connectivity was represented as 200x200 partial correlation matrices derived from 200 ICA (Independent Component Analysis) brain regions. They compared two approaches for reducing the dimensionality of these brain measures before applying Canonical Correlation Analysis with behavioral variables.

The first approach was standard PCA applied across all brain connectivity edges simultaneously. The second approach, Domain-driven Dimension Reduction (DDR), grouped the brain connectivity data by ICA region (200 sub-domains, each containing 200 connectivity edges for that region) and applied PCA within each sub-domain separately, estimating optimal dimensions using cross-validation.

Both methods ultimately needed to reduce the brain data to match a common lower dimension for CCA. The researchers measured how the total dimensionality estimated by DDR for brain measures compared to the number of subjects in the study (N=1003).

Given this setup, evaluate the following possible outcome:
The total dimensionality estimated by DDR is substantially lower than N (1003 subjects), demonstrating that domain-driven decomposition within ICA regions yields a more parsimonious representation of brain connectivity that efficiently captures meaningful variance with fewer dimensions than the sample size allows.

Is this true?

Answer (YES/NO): NO